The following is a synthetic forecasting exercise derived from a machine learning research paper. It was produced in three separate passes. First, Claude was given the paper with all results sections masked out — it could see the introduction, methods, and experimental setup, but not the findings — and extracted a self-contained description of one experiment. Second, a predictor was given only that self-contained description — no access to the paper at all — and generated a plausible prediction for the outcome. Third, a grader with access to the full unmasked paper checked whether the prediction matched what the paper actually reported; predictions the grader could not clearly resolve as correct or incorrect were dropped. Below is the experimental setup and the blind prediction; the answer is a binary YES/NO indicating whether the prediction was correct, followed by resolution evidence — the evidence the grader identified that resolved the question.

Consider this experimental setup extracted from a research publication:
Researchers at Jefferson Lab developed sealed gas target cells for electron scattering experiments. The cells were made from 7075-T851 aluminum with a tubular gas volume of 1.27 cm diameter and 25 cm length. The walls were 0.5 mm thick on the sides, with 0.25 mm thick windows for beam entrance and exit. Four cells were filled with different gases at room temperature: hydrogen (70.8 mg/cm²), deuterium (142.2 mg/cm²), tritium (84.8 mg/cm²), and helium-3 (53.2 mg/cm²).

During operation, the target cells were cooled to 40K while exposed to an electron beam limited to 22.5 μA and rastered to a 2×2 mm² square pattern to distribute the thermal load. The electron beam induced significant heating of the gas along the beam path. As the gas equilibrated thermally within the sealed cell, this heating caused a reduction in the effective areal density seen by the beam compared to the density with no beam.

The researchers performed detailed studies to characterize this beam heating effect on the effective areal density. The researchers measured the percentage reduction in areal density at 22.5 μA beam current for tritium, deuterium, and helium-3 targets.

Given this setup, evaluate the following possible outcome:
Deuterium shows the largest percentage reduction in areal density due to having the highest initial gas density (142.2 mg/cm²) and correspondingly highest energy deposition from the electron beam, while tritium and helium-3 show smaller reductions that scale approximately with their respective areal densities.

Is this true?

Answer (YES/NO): NO